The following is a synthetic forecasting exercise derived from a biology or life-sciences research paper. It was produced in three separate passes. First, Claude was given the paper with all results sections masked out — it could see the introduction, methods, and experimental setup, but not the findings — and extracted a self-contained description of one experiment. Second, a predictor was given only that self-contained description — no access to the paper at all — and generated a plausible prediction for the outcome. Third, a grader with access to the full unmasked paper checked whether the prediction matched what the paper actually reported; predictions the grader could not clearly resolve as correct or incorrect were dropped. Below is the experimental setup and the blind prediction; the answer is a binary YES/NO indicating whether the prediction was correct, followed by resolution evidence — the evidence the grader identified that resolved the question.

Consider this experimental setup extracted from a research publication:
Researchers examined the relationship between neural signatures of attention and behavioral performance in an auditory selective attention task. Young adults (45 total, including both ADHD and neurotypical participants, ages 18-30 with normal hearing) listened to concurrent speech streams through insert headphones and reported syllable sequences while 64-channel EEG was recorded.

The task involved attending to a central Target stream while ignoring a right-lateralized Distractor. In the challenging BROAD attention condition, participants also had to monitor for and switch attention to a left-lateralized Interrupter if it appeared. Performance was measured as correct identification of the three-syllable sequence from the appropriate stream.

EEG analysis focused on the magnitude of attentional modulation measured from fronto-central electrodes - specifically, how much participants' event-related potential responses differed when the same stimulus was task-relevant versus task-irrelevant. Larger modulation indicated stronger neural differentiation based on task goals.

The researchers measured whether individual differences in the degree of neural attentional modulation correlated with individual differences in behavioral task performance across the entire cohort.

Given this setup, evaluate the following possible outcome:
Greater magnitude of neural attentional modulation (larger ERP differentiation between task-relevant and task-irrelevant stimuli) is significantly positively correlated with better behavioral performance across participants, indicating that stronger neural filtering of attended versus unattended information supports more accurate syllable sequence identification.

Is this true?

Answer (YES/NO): YES